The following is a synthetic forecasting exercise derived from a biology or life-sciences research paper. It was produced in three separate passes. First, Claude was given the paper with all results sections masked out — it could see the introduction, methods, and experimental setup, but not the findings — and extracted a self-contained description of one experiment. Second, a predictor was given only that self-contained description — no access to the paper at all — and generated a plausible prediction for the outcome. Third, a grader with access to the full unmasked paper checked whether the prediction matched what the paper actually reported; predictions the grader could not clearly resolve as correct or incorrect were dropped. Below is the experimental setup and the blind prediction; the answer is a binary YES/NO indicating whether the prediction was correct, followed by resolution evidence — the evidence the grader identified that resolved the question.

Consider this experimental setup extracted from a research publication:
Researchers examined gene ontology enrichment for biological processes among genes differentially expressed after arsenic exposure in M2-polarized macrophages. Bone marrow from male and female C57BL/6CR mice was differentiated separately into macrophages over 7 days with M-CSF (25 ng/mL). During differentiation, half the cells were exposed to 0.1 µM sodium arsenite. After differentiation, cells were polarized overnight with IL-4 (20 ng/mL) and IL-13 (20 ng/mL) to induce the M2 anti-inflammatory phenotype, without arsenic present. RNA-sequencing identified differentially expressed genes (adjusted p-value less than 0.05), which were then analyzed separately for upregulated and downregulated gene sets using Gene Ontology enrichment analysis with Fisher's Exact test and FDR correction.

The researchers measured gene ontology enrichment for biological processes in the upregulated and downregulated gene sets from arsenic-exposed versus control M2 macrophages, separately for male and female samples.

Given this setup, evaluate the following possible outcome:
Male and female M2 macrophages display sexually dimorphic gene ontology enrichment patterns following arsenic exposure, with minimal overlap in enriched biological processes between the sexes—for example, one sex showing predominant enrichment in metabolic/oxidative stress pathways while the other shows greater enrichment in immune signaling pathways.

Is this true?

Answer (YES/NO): NO